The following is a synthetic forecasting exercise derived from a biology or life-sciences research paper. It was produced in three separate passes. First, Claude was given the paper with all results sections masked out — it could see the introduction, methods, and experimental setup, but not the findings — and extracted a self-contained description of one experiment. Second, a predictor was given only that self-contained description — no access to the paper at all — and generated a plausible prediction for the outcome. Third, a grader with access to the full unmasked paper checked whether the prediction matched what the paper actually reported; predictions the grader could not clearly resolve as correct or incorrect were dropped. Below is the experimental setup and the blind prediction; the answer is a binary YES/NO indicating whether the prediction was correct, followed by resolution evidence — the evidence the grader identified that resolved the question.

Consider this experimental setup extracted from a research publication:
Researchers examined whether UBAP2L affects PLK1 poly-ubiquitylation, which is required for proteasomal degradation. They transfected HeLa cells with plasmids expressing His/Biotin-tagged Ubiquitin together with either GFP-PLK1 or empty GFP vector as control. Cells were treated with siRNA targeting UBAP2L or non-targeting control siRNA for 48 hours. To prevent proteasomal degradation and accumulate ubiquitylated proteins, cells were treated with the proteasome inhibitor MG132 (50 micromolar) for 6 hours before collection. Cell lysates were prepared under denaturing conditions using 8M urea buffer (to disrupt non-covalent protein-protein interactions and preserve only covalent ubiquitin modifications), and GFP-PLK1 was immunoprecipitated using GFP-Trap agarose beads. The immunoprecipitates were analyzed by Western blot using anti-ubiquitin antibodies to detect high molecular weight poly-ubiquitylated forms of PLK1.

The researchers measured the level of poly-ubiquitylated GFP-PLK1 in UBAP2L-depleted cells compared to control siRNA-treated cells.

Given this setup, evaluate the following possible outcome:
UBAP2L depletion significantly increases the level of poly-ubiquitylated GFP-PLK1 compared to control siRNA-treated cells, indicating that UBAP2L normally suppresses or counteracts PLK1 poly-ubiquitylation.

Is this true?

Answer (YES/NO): NO